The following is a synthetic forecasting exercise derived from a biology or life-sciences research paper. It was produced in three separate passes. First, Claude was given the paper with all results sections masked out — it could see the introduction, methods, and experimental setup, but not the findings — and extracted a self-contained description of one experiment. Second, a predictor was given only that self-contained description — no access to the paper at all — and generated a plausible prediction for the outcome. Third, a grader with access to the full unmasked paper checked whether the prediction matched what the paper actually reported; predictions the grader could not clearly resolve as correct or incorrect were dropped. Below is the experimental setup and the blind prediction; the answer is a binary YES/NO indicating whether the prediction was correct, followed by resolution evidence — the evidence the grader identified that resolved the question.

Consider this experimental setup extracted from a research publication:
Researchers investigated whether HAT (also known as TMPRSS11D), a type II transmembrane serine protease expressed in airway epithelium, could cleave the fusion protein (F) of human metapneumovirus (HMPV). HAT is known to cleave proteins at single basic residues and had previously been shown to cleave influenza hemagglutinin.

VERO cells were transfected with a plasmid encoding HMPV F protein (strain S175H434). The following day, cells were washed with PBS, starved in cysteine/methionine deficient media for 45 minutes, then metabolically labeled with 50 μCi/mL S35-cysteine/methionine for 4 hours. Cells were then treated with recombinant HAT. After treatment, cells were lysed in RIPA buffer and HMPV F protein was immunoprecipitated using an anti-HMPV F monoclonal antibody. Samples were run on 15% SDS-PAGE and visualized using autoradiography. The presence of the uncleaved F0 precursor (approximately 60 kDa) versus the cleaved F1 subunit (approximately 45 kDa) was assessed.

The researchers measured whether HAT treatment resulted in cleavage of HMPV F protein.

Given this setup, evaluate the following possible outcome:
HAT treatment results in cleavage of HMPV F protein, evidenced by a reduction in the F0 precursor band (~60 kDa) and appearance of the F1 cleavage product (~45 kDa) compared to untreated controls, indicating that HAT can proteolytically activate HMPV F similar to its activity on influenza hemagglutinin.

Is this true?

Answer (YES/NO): YES